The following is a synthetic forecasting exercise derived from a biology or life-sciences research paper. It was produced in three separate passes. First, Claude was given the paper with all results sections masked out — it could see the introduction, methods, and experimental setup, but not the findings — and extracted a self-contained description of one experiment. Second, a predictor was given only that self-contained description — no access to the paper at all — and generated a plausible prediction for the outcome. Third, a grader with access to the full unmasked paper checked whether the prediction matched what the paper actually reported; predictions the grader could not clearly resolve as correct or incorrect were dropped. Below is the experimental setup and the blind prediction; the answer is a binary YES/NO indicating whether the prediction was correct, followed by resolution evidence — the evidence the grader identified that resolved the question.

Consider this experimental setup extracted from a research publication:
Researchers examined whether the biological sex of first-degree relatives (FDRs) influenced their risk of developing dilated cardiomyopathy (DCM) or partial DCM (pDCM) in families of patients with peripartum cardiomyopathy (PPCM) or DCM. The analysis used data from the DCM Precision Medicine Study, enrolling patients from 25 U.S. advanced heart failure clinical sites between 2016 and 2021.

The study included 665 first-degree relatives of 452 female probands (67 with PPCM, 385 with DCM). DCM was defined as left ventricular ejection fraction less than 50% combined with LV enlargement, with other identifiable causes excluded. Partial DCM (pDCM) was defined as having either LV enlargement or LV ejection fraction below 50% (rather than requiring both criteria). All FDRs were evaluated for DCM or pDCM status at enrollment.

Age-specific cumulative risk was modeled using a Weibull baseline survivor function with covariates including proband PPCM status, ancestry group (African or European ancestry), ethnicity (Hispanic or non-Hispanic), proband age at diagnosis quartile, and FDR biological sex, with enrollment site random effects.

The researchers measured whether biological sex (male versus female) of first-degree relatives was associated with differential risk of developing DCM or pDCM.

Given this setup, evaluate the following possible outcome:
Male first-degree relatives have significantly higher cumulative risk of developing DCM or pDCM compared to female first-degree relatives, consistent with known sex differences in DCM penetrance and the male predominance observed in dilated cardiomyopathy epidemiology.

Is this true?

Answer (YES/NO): NO